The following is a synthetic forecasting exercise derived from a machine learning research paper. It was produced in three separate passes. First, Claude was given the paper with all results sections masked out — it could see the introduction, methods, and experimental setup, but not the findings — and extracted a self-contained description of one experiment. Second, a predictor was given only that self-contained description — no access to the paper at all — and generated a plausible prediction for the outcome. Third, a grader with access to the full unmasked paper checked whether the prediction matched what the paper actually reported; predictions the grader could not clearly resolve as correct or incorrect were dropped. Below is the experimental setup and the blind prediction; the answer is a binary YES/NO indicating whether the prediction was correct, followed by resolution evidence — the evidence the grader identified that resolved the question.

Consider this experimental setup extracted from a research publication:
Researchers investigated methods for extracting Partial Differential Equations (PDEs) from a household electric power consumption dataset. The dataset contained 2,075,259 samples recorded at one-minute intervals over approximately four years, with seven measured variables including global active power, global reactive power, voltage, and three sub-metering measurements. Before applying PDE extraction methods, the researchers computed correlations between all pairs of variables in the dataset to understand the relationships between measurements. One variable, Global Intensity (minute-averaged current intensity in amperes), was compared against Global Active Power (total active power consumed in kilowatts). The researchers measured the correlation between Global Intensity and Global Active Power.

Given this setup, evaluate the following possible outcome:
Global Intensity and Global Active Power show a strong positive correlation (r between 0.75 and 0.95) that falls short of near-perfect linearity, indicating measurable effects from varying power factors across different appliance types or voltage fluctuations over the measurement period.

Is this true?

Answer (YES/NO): NO